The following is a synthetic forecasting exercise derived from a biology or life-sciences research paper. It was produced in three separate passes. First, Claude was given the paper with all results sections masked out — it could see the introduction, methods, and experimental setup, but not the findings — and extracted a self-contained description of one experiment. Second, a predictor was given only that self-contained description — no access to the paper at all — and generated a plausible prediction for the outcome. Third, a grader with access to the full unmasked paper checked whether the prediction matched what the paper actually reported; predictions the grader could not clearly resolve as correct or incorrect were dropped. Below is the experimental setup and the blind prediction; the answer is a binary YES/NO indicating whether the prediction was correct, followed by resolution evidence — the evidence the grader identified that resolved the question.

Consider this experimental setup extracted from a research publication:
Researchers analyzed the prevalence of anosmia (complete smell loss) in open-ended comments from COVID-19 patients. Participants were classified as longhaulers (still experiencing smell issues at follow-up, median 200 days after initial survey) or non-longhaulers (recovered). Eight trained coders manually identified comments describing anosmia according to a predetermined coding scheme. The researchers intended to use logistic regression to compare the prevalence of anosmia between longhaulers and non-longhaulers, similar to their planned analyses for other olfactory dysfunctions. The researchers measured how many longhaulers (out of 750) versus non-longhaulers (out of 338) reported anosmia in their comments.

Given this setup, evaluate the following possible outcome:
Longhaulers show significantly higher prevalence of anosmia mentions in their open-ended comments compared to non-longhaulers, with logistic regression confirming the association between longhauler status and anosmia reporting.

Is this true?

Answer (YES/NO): NO